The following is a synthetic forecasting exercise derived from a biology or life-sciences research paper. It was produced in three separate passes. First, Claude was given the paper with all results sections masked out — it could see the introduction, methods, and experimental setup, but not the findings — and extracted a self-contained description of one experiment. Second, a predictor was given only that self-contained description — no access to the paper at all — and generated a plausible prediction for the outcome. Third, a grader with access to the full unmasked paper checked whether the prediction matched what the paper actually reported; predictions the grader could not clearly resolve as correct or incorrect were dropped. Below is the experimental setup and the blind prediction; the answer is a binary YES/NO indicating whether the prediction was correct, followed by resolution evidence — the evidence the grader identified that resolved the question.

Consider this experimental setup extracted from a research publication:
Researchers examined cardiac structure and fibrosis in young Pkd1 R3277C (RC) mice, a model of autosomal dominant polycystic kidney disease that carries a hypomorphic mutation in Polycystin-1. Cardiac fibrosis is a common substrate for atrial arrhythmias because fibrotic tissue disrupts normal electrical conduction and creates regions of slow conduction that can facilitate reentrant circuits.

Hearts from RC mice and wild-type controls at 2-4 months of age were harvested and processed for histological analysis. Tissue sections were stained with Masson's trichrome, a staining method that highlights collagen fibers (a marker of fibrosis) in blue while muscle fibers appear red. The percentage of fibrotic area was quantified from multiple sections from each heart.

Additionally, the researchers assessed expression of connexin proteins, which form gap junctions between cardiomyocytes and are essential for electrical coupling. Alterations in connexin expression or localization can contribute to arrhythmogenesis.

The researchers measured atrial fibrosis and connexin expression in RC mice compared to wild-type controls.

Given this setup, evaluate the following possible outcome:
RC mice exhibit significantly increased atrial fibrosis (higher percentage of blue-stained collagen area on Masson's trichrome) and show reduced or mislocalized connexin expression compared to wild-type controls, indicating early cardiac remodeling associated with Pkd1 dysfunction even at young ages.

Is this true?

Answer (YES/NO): NO